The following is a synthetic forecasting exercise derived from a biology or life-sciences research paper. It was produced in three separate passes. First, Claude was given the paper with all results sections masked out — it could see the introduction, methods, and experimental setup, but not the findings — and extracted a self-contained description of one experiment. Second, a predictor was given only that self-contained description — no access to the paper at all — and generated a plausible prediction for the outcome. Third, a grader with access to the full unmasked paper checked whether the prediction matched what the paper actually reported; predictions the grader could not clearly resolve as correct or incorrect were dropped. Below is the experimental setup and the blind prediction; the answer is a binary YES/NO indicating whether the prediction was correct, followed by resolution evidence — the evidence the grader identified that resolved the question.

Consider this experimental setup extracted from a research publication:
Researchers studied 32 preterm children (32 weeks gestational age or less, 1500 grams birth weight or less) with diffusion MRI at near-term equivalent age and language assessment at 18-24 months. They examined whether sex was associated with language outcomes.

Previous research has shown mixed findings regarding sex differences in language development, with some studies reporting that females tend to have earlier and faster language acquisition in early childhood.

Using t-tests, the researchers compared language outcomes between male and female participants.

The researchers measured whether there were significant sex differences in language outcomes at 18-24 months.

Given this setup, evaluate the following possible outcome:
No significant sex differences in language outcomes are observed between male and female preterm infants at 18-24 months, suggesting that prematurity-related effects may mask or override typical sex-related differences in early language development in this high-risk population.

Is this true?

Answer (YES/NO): YES